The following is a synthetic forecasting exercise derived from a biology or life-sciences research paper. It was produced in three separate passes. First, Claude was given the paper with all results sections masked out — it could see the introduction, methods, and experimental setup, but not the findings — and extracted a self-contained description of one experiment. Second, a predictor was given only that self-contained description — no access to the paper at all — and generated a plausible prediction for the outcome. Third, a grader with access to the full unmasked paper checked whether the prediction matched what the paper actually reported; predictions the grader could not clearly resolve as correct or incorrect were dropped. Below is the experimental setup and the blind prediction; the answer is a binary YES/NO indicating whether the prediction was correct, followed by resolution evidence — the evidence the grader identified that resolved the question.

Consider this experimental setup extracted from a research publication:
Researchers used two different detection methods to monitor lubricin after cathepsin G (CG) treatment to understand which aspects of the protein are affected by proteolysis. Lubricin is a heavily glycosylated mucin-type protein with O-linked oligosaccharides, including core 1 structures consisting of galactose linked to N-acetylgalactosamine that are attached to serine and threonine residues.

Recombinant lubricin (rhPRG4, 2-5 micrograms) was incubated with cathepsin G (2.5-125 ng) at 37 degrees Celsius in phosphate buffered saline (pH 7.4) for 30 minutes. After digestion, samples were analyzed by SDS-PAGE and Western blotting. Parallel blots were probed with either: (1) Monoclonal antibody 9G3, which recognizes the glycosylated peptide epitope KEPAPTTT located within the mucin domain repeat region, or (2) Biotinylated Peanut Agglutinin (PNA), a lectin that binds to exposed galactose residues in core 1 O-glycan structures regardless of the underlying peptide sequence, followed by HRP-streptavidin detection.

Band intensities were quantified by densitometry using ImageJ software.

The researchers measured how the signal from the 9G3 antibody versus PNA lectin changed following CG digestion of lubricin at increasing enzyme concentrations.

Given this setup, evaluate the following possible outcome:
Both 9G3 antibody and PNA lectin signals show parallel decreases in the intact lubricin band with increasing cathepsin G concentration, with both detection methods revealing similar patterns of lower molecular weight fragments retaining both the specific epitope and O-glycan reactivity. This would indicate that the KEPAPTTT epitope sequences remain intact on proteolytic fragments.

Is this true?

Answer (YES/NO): YES